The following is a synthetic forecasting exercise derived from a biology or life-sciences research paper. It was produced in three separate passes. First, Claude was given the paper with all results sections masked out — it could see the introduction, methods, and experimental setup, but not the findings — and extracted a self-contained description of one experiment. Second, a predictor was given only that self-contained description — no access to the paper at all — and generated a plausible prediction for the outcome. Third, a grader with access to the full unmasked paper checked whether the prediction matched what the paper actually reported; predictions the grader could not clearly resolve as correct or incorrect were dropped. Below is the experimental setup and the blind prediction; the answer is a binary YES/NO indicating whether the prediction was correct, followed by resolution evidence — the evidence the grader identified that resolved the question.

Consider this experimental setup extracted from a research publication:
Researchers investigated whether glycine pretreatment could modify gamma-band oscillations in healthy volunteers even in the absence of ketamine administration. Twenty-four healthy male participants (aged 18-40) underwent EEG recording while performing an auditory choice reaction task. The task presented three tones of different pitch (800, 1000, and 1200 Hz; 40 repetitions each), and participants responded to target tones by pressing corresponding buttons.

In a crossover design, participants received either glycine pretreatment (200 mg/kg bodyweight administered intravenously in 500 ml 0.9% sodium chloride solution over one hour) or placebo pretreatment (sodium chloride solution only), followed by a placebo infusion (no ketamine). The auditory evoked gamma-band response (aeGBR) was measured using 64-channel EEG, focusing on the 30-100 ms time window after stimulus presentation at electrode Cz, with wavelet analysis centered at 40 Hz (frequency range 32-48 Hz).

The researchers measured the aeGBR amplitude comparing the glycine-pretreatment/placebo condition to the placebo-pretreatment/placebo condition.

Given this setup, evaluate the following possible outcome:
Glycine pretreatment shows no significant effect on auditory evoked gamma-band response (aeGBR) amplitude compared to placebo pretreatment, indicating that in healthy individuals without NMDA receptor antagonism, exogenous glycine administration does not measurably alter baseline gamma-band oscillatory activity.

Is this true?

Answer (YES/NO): YES